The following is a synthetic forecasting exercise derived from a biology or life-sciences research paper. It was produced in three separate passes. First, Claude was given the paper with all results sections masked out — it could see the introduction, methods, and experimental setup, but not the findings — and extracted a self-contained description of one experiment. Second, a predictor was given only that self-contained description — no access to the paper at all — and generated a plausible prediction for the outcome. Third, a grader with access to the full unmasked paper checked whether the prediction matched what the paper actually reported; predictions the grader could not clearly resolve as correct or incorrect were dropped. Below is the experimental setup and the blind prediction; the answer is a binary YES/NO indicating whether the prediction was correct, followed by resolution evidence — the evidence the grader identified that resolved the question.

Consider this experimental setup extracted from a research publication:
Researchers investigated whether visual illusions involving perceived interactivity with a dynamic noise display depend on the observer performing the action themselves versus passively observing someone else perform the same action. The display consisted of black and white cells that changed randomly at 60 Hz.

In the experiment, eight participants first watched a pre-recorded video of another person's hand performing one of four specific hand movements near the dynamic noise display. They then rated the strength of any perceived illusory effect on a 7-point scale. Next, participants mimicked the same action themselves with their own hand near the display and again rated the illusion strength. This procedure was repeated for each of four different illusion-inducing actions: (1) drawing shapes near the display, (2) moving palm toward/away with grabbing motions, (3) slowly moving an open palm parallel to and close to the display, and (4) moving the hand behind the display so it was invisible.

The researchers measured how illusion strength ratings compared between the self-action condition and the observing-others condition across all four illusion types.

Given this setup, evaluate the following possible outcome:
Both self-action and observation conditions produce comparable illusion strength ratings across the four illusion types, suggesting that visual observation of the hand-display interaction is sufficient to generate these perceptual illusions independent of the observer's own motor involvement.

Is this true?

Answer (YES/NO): NO